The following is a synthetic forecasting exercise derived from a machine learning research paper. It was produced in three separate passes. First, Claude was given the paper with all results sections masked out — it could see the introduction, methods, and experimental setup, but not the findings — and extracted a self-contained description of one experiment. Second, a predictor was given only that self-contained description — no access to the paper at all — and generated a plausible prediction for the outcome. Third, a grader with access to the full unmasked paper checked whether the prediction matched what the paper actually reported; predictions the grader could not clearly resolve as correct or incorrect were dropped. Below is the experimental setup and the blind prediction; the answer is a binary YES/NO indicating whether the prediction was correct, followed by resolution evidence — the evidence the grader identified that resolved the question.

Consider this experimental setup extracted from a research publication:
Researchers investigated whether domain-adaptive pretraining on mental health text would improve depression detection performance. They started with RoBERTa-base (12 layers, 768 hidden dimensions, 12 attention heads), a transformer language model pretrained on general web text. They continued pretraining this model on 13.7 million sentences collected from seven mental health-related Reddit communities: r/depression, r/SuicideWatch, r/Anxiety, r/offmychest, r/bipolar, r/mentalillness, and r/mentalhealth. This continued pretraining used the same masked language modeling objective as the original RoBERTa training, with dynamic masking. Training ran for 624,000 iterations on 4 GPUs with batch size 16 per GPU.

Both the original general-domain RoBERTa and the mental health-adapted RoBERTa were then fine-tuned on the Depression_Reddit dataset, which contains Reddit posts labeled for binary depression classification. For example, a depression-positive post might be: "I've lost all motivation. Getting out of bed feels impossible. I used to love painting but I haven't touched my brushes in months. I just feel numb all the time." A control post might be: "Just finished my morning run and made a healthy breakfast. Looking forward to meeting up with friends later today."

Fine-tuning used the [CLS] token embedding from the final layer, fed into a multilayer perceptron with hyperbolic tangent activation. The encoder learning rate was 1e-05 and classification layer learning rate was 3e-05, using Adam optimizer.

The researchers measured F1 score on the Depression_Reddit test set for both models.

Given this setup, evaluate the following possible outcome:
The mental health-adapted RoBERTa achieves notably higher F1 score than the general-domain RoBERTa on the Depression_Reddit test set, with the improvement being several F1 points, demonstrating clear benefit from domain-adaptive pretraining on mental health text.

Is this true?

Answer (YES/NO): NO